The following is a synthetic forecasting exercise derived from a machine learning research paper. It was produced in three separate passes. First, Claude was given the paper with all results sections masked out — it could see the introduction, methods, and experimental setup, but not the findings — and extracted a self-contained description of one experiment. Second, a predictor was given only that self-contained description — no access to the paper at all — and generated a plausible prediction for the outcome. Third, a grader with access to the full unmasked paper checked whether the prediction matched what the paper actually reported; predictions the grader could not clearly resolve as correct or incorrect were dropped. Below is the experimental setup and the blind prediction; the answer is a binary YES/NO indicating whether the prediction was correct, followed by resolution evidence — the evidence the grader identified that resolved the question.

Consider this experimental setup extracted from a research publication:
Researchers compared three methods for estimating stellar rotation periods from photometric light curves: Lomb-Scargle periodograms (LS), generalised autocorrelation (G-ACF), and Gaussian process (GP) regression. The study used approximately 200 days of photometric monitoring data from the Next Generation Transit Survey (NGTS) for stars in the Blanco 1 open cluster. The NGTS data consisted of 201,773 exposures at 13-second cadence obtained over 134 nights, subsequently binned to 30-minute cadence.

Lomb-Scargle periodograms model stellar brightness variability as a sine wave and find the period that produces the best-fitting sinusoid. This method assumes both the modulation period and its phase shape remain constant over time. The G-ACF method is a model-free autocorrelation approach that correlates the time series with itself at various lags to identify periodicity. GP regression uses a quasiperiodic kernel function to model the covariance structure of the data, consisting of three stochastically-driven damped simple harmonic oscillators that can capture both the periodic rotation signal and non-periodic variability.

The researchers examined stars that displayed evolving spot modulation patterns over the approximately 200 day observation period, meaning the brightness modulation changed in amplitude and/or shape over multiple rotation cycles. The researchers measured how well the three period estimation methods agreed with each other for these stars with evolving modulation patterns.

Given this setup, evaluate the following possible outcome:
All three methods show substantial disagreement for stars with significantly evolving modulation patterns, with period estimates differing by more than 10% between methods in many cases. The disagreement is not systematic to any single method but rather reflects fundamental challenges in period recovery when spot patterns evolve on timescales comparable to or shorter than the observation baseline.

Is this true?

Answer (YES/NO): NO